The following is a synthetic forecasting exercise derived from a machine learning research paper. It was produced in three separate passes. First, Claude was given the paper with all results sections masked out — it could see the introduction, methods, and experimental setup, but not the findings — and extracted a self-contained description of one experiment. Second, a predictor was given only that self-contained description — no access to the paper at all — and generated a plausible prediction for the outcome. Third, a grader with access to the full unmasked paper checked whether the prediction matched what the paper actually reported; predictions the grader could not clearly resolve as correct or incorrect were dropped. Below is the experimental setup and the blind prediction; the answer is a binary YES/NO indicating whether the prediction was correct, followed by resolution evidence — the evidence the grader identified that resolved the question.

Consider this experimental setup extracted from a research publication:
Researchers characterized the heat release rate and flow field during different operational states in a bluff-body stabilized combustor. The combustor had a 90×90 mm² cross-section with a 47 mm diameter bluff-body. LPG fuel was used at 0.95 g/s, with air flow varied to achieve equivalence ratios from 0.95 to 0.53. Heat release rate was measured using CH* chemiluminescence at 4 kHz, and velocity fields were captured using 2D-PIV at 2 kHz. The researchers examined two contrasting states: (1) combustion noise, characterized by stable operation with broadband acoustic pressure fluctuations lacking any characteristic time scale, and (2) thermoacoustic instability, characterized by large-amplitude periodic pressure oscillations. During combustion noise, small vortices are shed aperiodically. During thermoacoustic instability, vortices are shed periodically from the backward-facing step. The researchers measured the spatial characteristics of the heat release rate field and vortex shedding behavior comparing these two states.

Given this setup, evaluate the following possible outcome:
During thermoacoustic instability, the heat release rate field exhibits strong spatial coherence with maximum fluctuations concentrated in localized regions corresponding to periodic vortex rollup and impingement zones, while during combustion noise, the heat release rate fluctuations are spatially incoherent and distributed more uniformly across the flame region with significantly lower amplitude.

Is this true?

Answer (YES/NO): YES